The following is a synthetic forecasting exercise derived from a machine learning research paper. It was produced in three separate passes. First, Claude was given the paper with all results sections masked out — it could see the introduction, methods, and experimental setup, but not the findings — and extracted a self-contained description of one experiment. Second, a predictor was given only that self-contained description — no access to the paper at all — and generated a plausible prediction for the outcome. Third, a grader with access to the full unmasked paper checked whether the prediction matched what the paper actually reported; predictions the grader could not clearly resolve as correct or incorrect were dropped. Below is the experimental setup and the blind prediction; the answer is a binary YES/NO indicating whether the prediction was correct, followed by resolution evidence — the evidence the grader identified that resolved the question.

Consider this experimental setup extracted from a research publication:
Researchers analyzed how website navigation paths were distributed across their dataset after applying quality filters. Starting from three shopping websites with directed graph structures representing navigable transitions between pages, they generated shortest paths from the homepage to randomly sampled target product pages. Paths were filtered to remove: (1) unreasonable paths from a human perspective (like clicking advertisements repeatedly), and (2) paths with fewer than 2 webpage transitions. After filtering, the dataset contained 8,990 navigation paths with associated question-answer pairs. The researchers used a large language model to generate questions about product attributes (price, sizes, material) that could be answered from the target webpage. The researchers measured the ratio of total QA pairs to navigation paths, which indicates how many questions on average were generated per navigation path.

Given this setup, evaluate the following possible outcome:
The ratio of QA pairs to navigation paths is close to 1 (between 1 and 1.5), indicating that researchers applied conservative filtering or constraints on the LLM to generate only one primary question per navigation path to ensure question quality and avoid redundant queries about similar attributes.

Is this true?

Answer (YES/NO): NO